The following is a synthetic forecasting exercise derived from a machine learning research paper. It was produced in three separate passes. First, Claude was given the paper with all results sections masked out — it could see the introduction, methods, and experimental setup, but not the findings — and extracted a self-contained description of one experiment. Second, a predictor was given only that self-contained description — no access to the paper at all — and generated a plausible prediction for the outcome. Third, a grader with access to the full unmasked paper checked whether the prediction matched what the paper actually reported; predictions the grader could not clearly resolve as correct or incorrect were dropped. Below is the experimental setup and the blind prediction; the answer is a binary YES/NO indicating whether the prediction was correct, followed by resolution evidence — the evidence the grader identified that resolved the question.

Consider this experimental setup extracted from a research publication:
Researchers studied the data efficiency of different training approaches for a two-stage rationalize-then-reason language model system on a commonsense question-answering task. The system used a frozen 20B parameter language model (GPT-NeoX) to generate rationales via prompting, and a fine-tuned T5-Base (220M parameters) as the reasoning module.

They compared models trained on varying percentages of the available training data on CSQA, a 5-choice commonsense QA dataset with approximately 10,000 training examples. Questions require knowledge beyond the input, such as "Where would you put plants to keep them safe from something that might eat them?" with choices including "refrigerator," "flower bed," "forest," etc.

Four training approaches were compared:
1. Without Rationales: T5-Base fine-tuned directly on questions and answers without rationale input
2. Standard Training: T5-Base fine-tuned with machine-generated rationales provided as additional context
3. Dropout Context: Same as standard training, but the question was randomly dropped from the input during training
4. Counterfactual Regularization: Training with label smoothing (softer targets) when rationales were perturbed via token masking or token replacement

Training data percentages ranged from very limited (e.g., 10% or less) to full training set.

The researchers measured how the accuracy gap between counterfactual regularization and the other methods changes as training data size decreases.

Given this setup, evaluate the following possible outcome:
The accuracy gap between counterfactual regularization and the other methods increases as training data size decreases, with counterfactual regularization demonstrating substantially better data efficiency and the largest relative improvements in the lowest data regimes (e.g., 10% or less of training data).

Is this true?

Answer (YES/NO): YES